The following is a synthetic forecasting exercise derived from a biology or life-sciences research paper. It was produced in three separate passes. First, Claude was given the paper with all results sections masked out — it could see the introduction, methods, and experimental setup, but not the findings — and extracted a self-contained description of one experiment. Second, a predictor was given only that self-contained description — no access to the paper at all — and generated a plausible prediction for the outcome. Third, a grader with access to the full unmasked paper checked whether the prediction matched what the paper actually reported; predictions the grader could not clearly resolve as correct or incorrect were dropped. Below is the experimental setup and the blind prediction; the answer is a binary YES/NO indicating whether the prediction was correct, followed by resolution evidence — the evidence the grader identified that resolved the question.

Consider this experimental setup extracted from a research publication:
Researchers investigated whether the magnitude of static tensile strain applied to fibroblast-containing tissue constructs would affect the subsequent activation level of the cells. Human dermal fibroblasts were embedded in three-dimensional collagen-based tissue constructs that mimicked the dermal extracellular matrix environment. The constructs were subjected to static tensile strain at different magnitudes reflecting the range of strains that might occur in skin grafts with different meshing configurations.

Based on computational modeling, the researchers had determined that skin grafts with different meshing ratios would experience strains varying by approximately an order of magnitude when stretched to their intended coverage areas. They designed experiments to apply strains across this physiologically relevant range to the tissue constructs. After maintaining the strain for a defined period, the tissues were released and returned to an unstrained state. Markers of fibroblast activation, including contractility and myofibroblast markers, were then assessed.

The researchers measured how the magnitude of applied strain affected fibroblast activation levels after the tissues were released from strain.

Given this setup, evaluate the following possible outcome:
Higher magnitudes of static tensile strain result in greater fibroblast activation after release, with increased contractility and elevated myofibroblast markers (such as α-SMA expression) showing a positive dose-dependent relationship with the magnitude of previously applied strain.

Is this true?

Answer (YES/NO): NO